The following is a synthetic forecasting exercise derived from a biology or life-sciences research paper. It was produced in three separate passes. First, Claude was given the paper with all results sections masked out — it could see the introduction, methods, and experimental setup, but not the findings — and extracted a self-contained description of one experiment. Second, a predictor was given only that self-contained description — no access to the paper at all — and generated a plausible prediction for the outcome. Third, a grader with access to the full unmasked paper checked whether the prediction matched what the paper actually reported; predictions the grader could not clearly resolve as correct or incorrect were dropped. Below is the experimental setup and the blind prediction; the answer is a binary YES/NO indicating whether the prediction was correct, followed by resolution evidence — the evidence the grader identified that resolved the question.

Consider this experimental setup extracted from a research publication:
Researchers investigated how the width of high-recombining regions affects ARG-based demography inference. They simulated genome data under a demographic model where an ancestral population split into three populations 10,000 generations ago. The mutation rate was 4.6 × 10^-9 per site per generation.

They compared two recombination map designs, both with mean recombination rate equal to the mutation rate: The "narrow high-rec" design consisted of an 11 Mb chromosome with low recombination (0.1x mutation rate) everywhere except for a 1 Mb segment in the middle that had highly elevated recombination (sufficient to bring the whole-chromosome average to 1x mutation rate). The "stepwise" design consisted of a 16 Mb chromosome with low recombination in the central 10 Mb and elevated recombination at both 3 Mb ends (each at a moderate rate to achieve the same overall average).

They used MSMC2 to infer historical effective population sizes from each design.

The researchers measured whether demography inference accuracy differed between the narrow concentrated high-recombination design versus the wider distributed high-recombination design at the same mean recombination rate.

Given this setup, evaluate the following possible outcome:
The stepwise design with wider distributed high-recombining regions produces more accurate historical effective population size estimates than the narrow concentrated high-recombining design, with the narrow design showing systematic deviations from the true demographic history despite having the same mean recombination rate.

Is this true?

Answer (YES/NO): NO